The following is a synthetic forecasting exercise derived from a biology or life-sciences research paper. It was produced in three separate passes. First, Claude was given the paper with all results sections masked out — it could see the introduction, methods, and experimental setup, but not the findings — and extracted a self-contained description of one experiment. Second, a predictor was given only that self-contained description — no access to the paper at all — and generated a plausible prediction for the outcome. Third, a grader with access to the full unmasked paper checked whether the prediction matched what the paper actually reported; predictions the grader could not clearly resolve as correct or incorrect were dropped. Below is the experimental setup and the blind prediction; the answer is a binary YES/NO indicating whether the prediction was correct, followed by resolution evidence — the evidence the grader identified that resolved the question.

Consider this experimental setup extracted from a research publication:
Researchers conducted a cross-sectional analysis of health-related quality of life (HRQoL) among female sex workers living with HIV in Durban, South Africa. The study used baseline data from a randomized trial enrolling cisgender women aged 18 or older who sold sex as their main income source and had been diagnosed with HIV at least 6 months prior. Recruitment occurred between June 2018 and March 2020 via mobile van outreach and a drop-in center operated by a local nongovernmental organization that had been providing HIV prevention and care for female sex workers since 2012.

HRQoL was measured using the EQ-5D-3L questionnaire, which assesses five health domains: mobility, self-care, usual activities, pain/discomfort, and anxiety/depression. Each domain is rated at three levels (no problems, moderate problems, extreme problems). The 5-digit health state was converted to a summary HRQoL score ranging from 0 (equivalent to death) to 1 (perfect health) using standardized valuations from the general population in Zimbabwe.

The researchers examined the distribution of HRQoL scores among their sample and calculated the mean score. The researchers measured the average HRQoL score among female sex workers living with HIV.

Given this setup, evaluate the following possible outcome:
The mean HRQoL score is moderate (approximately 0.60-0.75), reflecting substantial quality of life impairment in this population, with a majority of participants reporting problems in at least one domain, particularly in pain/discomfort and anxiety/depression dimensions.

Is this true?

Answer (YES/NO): NO